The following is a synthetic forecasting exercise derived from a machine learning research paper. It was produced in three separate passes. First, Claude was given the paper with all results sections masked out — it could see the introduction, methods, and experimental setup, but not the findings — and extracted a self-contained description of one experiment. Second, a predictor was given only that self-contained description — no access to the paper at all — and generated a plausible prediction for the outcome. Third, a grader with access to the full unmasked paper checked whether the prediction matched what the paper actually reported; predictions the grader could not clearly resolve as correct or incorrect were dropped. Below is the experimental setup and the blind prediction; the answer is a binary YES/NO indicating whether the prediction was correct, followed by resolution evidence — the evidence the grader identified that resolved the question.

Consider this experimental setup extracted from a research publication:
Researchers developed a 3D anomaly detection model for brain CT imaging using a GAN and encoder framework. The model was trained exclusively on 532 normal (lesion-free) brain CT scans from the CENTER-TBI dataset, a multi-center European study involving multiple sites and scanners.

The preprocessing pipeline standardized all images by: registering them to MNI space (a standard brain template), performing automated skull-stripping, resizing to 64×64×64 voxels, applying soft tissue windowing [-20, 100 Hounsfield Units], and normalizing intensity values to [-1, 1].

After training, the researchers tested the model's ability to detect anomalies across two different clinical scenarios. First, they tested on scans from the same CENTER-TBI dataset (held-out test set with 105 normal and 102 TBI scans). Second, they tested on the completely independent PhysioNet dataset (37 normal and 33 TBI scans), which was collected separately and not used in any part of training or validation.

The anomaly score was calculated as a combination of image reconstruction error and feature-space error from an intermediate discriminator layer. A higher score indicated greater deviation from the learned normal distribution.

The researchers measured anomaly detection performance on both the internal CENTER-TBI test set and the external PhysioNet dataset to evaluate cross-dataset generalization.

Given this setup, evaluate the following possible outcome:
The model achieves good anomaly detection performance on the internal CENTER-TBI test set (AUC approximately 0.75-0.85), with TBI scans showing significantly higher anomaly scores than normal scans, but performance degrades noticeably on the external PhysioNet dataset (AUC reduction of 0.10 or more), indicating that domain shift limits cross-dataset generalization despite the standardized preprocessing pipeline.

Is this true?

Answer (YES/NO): NO